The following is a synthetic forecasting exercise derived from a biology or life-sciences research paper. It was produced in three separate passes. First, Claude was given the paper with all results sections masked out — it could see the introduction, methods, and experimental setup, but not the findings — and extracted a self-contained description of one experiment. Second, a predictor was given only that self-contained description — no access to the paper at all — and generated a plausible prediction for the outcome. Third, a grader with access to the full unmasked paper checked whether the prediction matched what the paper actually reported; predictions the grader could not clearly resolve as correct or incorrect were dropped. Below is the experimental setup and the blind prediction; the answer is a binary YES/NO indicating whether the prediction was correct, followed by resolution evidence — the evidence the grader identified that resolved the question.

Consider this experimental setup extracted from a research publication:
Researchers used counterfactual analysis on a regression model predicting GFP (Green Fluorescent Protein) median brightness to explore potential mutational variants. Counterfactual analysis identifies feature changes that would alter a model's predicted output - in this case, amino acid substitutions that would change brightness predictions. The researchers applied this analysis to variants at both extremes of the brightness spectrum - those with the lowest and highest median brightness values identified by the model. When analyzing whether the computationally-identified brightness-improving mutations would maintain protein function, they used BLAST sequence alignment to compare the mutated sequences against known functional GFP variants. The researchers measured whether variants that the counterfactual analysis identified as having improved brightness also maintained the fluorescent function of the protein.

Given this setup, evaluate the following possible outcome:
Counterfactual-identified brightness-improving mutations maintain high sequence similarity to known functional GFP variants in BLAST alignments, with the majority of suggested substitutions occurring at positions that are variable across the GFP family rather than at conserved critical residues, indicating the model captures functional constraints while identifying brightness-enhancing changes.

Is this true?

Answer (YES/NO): NO